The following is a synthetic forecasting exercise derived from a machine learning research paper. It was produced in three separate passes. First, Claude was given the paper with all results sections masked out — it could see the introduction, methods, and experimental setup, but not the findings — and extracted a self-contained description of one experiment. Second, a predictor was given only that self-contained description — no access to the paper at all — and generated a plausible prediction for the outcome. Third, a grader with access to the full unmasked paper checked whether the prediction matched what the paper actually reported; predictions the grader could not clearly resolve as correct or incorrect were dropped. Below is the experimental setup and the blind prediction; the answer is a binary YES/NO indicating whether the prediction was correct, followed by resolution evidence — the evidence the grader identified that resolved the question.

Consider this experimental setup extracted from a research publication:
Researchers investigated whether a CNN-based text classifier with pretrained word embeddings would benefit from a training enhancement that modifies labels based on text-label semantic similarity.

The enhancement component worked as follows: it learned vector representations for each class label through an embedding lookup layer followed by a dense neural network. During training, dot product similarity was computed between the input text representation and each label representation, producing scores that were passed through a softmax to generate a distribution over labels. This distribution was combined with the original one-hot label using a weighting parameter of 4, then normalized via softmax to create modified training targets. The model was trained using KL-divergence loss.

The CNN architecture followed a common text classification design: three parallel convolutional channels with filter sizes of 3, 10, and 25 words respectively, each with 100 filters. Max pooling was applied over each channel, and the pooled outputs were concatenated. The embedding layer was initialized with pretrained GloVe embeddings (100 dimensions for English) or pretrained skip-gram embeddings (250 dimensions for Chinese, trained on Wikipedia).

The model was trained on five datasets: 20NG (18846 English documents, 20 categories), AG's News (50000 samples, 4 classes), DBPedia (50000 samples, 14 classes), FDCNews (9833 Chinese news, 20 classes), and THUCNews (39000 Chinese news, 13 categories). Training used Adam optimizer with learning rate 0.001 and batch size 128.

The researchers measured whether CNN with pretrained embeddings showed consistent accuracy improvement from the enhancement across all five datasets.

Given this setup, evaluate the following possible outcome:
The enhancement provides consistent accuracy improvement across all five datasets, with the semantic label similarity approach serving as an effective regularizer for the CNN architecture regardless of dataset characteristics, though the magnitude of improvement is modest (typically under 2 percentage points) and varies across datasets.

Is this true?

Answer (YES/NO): NO